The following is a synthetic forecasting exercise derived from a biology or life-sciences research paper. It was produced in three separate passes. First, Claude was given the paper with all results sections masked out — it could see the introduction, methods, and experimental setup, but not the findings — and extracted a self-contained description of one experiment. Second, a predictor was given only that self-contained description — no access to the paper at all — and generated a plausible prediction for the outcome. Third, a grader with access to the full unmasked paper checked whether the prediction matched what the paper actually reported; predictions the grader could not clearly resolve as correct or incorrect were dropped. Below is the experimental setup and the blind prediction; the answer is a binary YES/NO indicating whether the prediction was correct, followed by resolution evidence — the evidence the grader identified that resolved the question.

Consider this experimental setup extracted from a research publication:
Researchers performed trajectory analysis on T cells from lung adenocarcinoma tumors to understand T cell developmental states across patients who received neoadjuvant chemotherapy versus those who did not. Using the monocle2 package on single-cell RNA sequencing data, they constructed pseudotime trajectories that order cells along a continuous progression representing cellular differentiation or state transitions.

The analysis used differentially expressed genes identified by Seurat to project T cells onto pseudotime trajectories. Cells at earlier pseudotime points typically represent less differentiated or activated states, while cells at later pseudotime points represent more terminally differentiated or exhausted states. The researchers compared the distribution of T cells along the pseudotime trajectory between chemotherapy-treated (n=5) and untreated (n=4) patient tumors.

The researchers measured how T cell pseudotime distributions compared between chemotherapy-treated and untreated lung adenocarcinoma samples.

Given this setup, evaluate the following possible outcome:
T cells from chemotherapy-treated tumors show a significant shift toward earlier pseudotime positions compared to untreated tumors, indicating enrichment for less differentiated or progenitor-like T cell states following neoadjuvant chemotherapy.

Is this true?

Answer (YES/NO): NO